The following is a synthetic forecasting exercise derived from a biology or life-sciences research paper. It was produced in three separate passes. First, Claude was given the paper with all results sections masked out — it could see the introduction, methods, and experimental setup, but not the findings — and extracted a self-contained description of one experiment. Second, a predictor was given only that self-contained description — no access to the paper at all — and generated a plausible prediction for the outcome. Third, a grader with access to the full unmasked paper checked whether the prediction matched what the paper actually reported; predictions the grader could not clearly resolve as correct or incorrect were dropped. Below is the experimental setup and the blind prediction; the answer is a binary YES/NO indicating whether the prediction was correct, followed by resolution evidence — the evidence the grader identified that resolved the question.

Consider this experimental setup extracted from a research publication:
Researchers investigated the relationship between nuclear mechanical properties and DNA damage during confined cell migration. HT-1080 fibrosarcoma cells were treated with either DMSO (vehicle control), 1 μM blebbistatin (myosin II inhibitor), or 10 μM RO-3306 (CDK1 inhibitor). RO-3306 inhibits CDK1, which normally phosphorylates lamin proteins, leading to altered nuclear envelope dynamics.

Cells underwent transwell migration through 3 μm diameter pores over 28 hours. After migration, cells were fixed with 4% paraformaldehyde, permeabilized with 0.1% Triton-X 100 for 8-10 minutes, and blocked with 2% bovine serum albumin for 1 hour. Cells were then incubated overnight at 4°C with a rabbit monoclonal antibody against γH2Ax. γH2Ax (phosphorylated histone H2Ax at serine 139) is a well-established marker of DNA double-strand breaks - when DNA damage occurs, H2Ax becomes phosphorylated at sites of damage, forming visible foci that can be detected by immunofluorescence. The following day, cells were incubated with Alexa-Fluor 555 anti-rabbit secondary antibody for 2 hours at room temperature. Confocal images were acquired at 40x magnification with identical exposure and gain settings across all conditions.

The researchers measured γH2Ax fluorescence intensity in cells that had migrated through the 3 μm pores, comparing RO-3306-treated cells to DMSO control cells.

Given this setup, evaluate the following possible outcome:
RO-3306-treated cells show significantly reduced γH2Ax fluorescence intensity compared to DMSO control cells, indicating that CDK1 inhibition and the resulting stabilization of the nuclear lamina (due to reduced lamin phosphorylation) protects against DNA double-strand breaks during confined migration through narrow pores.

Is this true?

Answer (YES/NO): NO